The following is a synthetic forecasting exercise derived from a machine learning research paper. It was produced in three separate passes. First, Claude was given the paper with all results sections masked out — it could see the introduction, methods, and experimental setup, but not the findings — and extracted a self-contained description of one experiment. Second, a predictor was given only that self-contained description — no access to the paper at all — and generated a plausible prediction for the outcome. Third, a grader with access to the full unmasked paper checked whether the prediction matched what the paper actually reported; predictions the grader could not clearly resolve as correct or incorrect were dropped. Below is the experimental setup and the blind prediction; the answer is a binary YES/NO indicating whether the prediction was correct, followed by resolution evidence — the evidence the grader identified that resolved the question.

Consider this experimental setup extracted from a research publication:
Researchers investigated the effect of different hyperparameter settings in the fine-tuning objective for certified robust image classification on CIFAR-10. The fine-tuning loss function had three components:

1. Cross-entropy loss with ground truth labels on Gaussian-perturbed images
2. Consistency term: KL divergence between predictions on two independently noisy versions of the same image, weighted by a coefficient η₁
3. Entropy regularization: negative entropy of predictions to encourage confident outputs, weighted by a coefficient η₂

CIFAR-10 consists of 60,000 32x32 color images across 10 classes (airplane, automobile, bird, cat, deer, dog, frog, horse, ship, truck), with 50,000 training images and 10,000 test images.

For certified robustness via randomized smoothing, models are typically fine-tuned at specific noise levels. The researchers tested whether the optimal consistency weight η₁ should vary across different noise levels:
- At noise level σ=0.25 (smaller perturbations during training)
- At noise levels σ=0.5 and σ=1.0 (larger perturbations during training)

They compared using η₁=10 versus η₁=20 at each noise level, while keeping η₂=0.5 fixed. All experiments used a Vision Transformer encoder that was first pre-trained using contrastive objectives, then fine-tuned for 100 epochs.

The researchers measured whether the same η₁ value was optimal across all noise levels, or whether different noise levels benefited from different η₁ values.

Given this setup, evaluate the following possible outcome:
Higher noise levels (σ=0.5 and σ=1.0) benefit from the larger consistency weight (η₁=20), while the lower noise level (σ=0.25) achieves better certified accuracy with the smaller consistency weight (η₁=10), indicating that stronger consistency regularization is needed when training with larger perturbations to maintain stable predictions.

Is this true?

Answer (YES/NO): YES